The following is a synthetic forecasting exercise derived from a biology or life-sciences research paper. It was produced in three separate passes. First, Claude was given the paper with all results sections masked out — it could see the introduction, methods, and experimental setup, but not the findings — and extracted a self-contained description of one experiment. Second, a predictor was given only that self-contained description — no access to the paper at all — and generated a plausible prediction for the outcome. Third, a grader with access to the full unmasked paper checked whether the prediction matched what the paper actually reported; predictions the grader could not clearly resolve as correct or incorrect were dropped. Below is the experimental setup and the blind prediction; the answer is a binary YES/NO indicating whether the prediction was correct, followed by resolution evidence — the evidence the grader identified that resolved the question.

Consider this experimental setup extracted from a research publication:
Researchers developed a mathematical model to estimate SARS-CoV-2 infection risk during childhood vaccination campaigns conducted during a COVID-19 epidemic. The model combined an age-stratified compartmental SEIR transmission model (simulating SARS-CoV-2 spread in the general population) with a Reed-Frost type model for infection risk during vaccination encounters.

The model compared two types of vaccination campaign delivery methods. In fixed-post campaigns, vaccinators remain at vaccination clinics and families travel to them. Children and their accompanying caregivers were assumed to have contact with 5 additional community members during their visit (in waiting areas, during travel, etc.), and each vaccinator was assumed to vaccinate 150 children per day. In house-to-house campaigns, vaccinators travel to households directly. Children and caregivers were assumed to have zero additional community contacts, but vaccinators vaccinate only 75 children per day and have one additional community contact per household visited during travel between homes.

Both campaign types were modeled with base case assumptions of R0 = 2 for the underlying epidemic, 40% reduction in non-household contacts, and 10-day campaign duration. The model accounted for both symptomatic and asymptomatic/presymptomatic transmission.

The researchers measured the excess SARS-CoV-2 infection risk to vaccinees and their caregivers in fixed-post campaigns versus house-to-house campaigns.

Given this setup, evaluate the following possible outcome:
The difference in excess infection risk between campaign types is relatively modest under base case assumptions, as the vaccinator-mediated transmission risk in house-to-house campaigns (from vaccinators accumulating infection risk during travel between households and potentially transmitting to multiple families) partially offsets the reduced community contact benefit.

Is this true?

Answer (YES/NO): NO